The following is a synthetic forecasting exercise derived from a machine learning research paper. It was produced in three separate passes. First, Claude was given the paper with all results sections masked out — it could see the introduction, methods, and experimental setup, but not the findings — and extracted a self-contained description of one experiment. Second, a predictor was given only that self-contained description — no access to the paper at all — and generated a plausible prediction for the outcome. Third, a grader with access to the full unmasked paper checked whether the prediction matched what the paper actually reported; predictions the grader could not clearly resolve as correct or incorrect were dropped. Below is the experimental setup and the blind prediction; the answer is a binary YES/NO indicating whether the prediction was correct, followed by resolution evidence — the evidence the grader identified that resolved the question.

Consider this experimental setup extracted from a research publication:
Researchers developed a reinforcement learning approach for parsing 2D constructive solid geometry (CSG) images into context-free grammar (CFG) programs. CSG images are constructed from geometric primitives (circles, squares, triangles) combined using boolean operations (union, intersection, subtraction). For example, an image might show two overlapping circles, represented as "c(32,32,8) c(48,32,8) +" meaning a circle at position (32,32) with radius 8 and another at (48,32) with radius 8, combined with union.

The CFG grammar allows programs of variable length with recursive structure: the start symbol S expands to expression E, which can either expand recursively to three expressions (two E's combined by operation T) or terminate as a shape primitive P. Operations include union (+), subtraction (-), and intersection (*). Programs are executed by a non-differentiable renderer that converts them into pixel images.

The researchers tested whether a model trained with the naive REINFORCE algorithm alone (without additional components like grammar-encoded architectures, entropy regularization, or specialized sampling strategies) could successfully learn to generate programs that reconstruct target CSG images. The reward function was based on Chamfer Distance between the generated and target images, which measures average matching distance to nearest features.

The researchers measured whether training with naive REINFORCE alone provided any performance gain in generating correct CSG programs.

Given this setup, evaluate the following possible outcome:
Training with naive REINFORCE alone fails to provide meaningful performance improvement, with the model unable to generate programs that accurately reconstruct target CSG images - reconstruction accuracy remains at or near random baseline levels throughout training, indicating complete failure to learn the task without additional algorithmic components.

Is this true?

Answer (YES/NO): YES